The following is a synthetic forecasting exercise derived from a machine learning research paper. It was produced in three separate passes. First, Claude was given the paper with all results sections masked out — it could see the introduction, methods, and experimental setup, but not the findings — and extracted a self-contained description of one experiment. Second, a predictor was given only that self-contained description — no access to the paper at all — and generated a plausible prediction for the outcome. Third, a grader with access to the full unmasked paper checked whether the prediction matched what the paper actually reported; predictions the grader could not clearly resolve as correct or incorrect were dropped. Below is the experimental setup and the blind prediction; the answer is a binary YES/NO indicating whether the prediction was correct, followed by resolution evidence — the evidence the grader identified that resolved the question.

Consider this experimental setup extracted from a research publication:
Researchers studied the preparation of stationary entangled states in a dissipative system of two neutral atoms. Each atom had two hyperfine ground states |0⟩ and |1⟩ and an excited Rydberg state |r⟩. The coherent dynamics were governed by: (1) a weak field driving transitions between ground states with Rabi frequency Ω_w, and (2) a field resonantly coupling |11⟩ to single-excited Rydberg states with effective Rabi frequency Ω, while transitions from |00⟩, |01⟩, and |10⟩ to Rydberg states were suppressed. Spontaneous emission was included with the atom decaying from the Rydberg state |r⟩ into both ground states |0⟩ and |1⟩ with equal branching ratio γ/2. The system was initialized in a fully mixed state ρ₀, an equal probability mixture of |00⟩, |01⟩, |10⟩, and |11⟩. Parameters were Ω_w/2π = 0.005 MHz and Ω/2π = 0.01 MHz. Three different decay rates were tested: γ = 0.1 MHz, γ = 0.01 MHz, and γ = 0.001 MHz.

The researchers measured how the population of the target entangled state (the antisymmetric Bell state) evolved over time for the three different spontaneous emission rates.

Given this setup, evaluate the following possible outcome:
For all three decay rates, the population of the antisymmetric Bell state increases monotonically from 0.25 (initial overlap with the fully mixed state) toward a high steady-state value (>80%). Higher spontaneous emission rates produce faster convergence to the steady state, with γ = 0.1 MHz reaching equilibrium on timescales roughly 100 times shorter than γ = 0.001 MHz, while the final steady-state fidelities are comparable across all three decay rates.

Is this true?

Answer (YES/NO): YES